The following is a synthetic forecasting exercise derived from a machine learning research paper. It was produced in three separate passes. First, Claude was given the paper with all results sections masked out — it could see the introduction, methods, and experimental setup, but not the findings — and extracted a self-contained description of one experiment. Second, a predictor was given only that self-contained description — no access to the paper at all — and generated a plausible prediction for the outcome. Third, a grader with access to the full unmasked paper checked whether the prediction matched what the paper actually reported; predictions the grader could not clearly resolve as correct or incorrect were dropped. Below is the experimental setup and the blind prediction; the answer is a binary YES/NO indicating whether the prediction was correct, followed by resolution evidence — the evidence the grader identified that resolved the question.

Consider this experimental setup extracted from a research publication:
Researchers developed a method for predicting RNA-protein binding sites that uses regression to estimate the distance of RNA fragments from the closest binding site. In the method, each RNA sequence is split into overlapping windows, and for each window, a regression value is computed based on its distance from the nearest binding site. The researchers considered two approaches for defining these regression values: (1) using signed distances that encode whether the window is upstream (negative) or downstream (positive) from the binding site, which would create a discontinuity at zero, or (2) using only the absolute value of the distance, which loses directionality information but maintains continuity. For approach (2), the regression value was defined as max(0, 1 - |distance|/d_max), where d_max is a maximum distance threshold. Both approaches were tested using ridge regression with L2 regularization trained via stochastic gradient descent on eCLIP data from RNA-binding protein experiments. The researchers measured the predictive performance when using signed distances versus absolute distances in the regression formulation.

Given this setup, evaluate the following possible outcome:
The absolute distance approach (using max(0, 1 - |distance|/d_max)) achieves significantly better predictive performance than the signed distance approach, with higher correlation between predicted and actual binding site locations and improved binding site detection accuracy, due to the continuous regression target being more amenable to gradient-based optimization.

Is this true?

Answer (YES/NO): YES